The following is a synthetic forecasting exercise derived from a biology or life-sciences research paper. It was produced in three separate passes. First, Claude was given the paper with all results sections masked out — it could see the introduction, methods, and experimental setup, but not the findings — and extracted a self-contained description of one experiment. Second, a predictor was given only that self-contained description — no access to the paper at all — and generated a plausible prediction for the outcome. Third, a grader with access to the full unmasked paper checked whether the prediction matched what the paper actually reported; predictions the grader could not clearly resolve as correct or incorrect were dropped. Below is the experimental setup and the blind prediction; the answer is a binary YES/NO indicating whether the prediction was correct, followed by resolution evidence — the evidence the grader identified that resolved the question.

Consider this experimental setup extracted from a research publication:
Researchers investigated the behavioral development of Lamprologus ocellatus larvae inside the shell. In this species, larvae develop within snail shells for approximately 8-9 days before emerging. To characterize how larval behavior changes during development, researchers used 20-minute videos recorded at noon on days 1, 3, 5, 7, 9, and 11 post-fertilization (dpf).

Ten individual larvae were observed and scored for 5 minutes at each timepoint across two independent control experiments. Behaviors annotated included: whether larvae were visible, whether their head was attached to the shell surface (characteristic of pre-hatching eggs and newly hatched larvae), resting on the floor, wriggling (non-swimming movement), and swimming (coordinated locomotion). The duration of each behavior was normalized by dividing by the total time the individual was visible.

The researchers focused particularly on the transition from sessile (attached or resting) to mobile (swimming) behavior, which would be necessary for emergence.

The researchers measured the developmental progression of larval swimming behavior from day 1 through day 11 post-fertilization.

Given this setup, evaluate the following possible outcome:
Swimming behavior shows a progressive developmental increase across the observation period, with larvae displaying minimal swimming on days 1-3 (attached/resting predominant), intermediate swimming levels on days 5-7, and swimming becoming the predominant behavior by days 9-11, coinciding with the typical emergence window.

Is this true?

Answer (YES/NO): NO